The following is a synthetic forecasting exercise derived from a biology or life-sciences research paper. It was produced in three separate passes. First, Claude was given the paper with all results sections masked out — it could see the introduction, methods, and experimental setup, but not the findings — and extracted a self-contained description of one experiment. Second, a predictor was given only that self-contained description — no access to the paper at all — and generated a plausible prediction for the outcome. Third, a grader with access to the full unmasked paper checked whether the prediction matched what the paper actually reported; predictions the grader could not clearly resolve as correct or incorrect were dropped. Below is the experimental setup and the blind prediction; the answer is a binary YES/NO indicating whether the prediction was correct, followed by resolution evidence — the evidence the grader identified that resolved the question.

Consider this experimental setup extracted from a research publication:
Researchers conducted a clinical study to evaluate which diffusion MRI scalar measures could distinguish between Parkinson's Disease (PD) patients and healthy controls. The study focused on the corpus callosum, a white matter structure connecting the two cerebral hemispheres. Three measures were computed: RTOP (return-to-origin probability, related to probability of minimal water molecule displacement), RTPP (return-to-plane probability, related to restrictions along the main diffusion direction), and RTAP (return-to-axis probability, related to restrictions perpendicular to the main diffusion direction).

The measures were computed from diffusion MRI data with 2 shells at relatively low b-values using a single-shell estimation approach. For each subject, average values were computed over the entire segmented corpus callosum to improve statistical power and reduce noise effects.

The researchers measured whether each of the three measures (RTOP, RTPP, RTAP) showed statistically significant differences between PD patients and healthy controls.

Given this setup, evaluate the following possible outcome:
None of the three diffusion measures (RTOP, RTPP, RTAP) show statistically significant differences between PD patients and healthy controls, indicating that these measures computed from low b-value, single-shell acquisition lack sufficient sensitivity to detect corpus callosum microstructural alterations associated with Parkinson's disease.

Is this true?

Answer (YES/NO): NO